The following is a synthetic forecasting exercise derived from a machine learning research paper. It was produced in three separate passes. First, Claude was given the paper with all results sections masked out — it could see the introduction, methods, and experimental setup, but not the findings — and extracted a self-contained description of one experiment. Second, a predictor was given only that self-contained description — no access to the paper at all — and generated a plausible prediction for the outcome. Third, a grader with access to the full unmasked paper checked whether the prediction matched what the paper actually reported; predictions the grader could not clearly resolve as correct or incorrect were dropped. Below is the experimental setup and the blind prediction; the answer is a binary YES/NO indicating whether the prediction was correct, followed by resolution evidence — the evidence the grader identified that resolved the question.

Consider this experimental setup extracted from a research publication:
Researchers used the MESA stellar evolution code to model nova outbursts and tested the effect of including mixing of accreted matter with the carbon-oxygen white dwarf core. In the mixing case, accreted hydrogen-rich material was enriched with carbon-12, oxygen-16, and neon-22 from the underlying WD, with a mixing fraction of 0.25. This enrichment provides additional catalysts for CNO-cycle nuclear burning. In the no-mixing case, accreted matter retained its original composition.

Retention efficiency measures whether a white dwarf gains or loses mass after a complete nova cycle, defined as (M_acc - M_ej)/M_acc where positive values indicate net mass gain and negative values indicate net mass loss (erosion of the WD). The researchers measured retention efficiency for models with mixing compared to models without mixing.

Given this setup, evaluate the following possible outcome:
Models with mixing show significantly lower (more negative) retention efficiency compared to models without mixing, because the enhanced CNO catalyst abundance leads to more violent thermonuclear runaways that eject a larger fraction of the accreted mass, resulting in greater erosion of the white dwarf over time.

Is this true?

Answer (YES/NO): NO